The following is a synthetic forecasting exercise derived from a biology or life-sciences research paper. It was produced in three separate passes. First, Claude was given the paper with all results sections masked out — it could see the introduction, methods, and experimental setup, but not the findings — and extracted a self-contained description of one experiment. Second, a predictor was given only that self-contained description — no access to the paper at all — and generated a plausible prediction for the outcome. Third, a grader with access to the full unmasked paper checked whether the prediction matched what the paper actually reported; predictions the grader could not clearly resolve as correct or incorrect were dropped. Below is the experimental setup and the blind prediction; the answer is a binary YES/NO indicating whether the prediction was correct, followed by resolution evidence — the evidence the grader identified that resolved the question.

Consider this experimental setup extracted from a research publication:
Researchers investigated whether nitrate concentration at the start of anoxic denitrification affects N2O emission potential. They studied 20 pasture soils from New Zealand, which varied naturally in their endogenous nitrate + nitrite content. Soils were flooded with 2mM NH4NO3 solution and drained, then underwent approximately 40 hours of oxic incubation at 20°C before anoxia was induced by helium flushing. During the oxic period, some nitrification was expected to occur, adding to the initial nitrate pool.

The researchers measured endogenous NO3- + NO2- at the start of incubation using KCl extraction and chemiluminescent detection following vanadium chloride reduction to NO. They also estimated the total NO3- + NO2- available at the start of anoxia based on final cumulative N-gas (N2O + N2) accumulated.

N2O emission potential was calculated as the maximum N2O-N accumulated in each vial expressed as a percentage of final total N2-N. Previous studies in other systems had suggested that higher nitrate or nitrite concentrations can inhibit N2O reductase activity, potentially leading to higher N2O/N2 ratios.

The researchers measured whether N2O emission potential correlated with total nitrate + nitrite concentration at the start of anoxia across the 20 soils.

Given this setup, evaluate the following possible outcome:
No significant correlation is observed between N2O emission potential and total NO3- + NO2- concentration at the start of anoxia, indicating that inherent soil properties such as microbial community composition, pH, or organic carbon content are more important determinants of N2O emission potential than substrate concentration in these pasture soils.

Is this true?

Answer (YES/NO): NO